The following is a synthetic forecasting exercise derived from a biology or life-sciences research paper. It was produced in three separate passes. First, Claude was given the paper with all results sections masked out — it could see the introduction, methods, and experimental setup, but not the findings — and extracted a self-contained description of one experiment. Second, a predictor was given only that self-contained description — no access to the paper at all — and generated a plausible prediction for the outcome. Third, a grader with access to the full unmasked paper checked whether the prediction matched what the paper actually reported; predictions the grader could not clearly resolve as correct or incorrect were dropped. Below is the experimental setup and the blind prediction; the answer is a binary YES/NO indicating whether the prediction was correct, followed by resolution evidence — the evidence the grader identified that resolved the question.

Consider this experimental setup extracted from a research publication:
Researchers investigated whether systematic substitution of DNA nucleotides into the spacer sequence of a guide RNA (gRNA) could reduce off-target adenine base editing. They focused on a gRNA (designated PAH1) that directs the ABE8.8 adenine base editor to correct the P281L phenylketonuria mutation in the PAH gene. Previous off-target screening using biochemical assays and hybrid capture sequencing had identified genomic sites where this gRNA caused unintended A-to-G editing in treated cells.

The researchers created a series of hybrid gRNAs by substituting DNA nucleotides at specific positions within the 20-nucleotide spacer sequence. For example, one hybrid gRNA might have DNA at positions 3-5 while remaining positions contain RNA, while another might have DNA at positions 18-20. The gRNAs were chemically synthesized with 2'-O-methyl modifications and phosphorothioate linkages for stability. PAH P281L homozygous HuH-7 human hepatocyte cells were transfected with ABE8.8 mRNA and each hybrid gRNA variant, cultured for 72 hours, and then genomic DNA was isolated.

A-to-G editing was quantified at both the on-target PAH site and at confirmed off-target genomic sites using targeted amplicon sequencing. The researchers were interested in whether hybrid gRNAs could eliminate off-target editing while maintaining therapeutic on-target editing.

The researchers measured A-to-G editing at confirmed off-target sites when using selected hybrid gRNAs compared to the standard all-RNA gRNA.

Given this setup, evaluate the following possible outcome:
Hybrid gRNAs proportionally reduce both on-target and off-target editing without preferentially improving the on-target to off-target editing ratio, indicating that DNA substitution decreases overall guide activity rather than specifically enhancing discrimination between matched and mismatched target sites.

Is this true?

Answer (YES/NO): NO